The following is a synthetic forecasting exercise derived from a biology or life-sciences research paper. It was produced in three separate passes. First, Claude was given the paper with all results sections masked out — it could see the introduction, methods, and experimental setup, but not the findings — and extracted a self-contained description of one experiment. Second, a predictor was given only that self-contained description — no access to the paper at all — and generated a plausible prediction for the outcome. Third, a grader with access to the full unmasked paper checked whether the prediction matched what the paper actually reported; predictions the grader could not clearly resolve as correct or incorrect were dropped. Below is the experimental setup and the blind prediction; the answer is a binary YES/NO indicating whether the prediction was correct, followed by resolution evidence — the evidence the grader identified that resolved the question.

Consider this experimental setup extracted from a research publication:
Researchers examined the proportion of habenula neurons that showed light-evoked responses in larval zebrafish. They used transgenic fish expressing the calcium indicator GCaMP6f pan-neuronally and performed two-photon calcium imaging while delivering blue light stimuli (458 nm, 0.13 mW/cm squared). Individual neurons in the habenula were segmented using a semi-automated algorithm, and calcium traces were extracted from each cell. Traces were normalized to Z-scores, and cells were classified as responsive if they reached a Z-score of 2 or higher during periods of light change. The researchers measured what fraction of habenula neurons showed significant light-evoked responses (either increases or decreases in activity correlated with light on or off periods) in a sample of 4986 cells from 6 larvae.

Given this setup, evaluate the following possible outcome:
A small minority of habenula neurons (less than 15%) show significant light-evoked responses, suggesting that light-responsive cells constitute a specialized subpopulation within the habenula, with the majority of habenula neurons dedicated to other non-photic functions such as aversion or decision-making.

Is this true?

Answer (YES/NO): NO